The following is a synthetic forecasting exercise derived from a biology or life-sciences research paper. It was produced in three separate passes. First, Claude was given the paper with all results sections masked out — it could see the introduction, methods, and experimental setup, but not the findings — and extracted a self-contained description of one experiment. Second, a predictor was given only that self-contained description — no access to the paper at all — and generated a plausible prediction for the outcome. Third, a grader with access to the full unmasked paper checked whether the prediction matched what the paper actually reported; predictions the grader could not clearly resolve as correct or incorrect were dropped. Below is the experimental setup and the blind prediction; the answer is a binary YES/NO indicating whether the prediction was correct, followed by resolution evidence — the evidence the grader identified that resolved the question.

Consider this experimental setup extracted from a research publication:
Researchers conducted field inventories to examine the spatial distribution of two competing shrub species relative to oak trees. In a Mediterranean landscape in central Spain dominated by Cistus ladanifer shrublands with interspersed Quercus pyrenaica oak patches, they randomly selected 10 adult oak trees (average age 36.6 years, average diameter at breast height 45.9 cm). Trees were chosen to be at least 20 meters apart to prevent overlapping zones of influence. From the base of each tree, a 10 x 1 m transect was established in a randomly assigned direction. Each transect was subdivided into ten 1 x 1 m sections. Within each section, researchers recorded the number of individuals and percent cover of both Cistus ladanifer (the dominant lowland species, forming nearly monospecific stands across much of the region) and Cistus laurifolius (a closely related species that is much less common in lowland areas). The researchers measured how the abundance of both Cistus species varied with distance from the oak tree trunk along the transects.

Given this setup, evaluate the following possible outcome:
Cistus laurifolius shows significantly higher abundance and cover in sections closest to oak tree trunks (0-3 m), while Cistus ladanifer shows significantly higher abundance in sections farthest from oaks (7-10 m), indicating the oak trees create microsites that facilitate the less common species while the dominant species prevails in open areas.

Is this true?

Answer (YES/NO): YES